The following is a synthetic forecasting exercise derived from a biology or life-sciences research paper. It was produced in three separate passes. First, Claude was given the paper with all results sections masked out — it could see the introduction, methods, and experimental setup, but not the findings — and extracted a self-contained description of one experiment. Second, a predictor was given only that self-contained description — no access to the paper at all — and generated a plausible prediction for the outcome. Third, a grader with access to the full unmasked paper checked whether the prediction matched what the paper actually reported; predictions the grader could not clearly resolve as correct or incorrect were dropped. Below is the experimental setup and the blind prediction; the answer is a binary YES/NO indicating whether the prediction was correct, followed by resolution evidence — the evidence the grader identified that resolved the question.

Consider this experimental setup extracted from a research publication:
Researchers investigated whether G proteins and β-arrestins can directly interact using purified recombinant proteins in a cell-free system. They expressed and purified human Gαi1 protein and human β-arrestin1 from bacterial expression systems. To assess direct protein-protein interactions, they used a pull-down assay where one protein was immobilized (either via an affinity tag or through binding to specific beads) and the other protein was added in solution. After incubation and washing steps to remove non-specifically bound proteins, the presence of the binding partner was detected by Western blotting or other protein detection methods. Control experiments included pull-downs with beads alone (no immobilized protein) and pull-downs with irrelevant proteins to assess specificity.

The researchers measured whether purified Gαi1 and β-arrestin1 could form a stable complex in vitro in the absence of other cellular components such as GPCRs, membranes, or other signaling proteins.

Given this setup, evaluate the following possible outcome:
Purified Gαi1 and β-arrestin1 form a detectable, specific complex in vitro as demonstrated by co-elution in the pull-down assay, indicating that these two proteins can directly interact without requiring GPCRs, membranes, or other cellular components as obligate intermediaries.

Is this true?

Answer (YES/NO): YES